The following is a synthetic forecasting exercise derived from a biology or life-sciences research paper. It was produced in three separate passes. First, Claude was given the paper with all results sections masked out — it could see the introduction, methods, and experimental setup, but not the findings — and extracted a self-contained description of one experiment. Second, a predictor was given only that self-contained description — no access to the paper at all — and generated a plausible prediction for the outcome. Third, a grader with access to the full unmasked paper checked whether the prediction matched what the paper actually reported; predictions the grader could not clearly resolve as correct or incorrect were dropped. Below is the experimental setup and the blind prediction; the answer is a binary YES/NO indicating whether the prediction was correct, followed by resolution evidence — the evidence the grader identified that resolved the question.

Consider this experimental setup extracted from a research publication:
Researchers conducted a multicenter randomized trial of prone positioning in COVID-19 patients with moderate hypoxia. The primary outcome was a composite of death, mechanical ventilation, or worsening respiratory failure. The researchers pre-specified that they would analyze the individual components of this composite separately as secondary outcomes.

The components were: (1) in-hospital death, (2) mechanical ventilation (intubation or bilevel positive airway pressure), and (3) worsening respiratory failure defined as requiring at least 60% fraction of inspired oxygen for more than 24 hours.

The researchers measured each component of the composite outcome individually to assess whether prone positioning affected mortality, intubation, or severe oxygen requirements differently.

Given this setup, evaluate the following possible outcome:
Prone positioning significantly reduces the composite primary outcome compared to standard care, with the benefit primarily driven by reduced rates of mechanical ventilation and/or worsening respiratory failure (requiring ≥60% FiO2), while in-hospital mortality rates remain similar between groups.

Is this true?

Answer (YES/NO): NO